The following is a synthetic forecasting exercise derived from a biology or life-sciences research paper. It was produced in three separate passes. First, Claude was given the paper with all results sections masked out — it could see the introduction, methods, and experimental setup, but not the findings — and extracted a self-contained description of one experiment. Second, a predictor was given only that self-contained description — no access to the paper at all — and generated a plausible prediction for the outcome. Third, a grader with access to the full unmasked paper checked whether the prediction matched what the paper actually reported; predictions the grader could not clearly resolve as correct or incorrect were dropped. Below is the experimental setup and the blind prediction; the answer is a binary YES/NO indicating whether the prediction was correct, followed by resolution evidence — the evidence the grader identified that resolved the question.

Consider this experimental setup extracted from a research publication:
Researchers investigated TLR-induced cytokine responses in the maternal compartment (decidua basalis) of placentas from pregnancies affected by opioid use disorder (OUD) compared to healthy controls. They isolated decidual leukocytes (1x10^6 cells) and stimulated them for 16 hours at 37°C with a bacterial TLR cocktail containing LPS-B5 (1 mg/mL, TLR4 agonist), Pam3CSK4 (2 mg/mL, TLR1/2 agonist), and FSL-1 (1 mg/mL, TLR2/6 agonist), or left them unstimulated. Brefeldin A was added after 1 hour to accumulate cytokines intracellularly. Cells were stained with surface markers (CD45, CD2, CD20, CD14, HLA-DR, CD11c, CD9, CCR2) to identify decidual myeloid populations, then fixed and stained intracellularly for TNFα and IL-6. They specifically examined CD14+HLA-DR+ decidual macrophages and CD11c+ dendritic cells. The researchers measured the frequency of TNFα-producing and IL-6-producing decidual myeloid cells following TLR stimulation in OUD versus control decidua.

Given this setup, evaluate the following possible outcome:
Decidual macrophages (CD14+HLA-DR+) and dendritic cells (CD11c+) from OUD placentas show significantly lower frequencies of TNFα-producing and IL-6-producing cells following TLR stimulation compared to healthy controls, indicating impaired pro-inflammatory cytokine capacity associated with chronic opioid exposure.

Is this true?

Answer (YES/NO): YES